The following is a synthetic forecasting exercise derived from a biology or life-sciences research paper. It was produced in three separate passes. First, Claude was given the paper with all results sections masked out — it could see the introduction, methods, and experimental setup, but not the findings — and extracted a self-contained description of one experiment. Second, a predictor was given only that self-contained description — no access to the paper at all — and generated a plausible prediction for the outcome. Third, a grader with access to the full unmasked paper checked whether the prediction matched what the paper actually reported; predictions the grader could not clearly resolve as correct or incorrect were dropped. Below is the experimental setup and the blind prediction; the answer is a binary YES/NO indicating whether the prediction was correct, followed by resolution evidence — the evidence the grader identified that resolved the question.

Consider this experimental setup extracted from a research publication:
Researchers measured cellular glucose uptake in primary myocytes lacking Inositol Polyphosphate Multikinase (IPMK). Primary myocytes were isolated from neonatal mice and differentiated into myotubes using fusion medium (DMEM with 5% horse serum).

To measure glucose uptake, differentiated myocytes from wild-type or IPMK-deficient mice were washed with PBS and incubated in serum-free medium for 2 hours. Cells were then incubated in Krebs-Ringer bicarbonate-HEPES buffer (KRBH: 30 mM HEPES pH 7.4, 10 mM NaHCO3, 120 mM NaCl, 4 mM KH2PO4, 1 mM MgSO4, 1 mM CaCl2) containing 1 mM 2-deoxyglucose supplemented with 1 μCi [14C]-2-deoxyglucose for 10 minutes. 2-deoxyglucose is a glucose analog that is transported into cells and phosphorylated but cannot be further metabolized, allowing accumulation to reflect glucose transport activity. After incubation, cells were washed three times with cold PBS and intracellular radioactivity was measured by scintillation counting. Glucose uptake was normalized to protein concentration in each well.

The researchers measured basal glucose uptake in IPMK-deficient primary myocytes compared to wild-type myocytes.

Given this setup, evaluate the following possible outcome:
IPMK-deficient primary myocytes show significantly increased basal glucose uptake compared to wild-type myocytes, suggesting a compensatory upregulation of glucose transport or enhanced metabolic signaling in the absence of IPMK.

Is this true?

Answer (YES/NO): NO